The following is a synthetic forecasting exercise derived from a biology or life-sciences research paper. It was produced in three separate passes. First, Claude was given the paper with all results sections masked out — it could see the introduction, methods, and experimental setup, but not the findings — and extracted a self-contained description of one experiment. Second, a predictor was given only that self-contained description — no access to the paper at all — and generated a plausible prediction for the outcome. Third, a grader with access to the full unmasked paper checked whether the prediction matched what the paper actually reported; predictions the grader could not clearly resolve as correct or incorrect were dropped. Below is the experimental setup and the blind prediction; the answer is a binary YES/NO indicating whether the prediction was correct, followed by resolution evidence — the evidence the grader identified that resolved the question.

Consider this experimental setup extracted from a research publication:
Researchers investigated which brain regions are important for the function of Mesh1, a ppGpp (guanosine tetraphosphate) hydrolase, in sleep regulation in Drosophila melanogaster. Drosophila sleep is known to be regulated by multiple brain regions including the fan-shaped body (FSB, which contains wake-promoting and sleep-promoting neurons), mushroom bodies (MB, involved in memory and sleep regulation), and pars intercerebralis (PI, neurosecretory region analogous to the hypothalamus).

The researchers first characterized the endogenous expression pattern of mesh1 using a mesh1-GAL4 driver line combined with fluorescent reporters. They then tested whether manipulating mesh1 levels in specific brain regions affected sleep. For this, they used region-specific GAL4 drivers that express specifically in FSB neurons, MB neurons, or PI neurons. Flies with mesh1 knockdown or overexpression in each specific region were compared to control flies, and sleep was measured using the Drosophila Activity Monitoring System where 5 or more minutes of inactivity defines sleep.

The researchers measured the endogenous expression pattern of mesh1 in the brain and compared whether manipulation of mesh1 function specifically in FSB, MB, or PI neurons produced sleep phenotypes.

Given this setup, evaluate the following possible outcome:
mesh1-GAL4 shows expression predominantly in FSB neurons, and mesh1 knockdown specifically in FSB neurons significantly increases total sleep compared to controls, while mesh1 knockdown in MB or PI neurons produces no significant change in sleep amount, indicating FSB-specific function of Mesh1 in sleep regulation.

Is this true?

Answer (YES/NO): NO